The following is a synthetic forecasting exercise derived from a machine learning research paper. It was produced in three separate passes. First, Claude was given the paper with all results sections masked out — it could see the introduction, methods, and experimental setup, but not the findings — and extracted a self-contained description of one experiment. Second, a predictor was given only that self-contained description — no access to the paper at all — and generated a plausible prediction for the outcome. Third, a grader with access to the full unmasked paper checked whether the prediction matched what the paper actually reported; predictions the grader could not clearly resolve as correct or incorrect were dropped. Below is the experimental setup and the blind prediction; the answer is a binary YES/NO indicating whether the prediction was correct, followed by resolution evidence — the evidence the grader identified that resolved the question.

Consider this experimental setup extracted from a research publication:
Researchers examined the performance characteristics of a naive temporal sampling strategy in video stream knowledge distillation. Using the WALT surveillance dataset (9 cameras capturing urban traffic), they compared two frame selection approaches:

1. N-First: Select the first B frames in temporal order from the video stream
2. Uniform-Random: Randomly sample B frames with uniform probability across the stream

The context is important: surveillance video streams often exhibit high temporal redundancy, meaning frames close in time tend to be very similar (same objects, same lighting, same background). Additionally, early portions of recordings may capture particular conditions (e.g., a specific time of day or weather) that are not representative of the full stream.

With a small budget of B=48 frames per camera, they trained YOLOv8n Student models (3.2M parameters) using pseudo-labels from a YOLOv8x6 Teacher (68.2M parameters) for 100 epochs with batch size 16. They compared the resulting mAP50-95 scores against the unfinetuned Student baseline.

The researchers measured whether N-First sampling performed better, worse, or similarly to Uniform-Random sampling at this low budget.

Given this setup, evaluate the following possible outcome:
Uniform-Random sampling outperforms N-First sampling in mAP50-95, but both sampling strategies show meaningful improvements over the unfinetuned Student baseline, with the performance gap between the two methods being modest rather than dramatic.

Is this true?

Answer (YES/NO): NO